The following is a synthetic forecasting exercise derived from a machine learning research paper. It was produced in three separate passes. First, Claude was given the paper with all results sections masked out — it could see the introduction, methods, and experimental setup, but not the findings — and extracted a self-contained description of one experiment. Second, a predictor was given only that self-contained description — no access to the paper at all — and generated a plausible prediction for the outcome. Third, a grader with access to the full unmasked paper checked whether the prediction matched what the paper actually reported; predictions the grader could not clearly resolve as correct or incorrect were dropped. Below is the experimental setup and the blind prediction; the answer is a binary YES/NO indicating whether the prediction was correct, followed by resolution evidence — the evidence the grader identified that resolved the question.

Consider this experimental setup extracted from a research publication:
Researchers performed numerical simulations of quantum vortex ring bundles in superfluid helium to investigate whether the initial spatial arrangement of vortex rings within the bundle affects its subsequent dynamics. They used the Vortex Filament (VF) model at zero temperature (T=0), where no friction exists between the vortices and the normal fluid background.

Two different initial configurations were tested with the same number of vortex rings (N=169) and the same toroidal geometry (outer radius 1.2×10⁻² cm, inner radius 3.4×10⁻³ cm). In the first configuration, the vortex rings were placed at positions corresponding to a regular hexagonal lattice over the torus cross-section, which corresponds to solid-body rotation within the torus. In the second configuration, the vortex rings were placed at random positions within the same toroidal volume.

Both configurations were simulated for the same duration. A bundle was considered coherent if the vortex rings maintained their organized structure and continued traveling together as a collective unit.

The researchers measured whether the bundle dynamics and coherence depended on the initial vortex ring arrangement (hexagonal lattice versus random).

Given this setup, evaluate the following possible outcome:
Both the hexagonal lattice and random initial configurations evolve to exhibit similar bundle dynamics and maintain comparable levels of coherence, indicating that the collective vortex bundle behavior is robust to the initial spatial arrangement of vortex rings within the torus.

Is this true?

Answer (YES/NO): YES